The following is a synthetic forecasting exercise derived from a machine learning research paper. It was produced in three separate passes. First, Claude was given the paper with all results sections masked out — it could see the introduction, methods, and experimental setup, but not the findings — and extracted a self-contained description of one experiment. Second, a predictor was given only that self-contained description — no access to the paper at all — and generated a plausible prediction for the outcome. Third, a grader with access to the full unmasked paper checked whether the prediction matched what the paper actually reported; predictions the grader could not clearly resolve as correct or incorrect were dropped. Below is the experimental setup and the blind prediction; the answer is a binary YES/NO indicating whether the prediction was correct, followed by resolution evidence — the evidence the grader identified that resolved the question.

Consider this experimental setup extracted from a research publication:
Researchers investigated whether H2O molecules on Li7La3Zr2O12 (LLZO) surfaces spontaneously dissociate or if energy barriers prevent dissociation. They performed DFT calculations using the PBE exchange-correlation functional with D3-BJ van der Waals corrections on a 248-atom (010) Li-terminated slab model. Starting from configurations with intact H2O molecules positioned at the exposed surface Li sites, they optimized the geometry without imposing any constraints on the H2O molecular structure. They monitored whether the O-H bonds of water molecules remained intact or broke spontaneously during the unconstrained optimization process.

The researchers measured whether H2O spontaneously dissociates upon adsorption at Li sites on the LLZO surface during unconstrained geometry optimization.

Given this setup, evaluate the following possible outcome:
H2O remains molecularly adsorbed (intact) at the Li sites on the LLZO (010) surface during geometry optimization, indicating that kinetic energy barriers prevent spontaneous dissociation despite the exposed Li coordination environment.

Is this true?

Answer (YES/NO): NO